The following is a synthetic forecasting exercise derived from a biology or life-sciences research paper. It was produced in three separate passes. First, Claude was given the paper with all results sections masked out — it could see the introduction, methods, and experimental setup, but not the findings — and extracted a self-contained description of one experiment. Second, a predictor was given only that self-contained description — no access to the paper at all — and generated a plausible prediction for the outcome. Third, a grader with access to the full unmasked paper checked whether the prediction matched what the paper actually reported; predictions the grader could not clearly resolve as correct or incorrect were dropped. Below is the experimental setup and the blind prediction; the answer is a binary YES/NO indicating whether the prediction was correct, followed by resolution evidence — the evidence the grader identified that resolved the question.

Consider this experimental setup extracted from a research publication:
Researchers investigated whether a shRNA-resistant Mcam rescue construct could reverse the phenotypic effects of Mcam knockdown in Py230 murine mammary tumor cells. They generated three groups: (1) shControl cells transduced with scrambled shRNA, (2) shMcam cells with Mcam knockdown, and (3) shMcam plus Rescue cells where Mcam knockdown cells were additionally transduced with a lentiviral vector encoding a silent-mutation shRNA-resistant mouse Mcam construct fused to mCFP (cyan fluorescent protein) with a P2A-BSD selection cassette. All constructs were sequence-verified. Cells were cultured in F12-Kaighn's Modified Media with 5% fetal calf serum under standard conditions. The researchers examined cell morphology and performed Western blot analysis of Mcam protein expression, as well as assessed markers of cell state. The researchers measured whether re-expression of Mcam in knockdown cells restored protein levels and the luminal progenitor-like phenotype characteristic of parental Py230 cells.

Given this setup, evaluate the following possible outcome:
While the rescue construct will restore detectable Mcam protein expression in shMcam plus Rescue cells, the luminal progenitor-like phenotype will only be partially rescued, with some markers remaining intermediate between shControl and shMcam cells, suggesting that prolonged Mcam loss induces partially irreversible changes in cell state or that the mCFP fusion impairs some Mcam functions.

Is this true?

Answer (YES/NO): NO